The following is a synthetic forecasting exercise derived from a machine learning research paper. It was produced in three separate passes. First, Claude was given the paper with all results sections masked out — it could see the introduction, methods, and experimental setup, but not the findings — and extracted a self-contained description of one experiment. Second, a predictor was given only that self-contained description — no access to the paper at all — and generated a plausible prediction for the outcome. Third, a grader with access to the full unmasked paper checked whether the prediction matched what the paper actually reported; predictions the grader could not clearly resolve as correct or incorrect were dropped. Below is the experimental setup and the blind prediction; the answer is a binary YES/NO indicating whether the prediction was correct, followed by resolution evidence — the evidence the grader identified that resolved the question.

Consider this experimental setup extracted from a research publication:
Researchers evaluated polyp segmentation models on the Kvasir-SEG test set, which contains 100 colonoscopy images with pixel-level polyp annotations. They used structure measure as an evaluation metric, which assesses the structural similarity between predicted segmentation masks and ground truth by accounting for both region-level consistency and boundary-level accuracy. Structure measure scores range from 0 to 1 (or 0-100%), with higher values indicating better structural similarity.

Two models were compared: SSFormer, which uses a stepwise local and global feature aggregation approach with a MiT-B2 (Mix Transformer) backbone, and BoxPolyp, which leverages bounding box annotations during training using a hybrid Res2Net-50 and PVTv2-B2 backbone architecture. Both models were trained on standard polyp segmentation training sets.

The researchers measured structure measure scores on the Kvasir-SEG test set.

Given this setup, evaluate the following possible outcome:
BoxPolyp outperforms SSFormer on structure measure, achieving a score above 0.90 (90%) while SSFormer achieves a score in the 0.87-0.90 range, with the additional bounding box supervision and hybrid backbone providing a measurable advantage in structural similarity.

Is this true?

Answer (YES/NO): NO